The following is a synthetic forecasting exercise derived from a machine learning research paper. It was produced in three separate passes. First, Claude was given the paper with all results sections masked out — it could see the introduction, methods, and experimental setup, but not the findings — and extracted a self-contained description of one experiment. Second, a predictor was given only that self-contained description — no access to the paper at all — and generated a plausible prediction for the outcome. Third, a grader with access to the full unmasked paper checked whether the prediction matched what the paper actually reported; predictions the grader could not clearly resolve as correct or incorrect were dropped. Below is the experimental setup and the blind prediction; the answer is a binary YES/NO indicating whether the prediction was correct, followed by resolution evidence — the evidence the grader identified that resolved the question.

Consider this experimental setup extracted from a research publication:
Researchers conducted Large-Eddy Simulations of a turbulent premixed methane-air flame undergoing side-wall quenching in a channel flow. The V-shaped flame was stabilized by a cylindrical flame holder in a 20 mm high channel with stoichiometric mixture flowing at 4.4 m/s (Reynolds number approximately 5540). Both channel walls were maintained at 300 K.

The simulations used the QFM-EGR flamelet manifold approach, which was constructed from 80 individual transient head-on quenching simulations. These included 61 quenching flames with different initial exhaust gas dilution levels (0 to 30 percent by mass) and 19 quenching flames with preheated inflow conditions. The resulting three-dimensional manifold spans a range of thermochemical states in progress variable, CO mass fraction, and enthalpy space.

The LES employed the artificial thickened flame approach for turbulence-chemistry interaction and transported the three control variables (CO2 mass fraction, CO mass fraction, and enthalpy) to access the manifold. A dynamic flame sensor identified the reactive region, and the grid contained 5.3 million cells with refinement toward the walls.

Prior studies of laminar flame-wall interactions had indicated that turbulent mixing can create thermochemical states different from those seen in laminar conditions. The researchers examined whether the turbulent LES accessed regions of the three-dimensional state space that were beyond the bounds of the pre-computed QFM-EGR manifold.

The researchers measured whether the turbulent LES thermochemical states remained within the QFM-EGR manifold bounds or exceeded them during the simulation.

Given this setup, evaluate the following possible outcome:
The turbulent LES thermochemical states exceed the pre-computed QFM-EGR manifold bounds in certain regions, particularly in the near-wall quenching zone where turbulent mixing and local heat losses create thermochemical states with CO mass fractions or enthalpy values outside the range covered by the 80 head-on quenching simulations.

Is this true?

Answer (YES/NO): NO